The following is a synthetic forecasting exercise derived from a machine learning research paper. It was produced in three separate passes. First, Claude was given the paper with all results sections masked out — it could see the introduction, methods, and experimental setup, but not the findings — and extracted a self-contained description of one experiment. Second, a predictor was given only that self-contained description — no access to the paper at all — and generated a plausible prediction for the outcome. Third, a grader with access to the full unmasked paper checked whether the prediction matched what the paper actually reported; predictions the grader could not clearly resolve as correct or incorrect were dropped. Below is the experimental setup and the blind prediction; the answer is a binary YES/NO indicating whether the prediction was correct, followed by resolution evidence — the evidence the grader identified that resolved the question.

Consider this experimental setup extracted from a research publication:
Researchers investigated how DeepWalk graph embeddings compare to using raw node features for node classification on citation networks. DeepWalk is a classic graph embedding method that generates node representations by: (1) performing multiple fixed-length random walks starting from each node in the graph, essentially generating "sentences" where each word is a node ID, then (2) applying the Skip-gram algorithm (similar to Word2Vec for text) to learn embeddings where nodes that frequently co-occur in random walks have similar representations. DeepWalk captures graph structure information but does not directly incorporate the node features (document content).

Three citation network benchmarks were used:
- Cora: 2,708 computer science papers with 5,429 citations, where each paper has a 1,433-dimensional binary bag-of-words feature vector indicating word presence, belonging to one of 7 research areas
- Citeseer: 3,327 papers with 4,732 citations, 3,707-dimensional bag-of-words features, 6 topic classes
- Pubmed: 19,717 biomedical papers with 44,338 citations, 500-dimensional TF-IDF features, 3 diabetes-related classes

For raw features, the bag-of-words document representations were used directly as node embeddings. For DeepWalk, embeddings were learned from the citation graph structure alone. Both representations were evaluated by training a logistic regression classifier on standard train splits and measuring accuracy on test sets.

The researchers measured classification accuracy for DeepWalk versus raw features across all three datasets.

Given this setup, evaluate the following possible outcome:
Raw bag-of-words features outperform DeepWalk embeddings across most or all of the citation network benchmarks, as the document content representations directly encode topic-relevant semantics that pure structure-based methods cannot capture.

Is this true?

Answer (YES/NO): YES